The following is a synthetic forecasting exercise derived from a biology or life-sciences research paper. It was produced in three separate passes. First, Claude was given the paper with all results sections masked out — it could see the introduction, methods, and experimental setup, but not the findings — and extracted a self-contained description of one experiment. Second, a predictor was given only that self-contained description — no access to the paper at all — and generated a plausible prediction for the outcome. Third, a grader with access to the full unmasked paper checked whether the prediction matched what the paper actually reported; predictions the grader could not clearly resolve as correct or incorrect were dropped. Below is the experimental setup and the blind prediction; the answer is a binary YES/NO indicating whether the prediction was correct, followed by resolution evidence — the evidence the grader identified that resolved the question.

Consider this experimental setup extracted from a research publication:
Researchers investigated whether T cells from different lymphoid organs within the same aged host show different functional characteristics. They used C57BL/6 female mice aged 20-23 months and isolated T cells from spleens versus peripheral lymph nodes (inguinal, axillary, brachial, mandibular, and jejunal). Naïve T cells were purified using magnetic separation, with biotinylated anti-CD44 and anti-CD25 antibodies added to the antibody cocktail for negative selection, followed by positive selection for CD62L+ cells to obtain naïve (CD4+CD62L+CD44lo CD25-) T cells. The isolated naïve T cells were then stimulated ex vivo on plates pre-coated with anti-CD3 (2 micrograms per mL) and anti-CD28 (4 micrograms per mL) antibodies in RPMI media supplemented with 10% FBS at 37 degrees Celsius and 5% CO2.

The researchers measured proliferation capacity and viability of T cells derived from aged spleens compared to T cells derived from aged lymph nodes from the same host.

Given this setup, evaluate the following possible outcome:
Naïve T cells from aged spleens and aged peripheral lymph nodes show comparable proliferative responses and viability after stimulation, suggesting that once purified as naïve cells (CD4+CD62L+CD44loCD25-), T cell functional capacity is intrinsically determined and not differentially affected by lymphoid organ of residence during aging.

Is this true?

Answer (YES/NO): NO